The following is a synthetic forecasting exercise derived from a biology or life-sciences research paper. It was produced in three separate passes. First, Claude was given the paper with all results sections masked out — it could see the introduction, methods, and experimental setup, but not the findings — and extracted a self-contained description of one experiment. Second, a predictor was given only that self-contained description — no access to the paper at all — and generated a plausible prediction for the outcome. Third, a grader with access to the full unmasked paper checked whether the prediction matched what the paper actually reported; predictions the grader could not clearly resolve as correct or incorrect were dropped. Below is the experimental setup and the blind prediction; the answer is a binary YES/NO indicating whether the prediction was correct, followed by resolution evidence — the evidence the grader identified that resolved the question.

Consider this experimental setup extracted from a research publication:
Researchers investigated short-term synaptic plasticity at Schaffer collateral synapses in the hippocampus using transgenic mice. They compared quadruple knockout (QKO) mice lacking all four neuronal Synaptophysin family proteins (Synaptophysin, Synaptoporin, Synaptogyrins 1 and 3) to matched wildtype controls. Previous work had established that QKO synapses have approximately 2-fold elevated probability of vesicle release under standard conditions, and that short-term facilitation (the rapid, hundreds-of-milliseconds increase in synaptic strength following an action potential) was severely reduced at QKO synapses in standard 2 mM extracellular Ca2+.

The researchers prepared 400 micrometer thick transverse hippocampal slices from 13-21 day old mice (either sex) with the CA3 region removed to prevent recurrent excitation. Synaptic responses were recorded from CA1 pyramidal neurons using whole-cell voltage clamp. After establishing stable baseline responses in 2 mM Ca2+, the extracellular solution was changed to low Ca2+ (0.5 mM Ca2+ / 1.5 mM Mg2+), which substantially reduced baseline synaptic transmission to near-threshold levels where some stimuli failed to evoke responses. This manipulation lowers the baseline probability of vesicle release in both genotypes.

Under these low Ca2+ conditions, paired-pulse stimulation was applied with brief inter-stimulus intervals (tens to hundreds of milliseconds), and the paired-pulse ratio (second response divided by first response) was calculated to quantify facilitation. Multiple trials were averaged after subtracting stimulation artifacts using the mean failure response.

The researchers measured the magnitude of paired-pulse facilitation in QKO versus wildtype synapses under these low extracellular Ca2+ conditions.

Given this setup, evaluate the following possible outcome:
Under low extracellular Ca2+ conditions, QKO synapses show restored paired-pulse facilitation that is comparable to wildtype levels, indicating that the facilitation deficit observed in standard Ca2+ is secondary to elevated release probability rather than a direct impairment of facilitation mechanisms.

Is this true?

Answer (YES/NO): YES